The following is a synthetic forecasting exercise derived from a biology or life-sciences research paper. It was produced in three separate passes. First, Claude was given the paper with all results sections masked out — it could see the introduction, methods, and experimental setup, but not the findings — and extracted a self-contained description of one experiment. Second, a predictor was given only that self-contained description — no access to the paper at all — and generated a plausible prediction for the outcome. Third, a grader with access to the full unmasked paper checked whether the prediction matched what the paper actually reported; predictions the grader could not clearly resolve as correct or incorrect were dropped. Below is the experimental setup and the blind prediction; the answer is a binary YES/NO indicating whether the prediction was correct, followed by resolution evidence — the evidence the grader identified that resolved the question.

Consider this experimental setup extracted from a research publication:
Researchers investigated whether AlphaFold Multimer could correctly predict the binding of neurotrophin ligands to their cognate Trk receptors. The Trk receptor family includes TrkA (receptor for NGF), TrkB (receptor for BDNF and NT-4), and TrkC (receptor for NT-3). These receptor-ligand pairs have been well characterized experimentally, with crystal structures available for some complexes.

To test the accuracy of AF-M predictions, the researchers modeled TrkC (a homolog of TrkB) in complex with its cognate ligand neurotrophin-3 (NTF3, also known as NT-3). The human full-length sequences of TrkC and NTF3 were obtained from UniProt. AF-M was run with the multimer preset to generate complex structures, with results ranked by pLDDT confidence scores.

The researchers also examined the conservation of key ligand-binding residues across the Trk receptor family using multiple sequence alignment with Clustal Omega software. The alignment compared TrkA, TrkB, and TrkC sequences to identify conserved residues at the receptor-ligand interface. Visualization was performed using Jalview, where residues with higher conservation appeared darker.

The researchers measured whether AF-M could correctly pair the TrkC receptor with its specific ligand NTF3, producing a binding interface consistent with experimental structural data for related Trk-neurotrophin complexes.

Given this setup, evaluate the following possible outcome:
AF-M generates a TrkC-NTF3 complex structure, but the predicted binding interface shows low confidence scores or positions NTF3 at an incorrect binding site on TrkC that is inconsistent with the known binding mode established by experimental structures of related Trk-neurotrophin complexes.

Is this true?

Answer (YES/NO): NO